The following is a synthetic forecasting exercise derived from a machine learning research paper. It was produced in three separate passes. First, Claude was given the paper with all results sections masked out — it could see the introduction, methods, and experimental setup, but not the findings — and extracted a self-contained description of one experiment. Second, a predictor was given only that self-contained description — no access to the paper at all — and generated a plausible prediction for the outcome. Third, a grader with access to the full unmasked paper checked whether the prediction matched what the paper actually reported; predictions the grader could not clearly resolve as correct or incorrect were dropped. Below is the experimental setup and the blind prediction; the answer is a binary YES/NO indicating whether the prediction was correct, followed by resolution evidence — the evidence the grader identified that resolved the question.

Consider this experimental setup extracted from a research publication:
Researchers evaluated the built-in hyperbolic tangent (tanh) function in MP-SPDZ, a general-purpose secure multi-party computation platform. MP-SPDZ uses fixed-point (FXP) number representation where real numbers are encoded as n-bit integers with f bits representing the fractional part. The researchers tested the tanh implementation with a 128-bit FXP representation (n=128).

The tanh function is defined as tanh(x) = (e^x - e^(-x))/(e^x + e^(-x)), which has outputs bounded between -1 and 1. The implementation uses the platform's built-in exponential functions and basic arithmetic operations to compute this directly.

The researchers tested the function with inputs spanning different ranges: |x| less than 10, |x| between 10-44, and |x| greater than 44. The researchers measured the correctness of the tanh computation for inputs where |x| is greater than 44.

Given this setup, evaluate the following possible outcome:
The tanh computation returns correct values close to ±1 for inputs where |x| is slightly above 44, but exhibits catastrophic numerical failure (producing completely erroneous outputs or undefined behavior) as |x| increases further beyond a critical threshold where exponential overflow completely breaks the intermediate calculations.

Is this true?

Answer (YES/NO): NO